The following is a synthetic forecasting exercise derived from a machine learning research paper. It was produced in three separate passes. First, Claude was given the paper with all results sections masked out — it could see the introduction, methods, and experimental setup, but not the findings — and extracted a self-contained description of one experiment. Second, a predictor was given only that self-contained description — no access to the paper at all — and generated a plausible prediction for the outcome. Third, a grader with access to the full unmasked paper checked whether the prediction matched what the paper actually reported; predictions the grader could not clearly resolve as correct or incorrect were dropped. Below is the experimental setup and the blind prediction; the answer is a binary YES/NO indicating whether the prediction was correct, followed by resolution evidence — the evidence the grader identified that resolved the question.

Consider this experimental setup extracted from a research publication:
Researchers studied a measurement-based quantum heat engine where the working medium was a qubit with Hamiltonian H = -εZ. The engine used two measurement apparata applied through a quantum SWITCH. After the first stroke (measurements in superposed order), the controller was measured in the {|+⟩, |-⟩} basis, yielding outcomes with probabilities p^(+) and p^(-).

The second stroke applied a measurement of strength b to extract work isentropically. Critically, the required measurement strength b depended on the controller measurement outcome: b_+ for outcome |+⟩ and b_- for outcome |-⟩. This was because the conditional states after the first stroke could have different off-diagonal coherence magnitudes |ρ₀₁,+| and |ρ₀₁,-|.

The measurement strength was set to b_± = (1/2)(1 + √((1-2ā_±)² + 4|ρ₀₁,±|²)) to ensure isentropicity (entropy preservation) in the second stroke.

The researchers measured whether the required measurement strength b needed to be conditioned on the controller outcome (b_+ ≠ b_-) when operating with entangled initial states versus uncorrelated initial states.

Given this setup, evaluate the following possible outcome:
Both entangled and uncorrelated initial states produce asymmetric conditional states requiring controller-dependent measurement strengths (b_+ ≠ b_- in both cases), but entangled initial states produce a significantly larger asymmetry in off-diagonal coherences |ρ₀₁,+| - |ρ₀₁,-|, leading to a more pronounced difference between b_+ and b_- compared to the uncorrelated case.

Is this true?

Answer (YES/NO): NO